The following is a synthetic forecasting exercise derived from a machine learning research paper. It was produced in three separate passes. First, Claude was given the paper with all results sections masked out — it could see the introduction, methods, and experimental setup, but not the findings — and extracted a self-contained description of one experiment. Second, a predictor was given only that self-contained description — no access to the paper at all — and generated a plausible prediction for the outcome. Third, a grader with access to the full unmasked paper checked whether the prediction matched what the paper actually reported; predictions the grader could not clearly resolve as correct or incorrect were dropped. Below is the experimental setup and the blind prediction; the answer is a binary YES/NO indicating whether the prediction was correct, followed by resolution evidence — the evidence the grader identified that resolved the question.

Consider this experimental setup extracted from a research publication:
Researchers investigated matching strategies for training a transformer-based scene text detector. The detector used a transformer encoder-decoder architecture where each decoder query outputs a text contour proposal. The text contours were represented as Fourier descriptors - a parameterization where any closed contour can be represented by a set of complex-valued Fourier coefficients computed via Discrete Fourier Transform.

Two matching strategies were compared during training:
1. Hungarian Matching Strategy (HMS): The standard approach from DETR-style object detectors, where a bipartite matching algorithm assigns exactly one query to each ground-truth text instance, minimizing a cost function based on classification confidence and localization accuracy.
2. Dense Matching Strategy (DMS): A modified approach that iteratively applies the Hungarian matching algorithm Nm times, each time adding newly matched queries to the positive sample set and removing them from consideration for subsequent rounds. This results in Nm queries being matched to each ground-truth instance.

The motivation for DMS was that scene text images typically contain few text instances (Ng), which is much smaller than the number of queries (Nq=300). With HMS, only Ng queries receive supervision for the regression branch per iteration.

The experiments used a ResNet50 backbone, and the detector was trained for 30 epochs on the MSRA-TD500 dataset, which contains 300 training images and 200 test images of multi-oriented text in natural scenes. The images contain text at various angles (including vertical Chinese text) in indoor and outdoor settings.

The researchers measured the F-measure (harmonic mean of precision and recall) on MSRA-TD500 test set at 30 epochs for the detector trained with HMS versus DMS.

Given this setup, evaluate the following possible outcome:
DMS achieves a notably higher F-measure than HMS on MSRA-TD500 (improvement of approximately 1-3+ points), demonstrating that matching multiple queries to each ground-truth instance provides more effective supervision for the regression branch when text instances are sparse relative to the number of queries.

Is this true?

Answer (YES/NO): NO